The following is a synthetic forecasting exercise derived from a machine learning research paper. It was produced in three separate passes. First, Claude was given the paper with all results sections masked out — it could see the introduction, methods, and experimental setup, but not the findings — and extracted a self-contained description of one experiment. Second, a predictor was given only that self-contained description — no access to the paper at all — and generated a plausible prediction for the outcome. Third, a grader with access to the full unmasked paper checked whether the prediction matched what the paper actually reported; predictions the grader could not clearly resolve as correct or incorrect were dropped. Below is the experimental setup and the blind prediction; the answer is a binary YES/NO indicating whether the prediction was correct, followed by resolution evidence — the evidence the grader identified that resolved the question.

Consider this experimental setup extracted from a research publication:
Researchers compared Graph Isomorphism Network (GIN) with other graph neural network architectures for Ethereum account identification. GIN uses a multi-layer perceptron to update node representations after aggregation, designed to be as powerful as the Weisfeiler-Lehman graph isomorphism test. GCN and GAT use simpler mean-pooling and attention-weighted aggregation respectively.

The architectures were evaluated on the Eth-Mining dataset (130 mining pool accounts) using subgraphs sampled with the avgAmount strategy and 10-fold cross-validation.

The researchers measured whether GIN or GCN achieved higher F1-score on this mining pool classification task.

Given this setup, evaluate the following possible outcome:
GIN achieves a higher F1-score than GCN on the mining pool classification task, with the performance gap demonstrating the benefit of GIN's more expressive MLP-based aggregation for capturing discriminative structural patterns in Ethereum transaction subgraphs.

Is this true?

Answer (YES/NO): NO